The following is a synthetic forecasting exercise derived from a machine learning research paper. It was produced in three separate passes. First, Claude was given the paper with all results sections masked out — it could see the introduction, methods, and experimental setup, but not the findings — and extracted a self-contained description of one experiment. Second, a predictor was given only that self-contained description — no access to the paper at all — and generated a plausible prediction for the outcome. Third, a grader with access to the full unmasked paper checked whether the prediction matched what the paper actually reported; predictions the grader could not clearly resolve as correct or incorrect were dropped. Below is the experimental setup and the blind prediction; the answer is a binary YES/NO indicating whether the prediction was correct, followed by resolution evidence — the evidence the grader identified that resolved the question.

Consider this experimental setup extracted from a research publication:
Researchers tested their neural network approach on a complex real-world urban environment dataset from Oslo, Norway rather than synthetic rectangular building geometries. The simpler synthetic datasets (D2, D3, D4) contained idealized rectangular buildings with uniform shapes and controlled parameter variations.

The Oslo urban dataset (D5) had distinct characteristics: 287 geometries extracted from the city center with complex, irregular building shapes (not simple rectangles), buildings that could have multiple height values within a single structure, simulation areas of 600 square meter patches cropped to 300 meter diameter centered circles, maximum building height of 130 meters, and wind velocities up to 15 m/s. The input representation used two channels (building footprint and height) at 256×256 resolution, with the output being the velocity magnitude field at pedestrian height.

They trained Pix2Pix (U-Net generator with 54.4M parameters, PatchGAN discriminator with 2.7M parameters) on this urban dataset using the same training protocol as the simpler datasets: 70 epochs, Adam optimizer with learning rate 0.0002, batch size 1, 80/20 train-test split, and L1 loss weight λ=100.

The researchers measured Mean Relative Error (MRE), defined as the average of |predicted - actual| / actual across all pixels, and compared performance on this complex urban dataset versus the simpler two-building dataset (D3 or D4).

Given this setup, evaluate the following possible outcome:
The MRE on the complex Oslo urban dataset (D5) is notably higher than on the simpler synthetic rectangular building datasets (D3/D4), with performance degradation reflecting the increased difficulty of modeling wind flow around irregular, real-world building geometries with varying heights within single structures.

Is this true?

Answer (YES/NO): NO